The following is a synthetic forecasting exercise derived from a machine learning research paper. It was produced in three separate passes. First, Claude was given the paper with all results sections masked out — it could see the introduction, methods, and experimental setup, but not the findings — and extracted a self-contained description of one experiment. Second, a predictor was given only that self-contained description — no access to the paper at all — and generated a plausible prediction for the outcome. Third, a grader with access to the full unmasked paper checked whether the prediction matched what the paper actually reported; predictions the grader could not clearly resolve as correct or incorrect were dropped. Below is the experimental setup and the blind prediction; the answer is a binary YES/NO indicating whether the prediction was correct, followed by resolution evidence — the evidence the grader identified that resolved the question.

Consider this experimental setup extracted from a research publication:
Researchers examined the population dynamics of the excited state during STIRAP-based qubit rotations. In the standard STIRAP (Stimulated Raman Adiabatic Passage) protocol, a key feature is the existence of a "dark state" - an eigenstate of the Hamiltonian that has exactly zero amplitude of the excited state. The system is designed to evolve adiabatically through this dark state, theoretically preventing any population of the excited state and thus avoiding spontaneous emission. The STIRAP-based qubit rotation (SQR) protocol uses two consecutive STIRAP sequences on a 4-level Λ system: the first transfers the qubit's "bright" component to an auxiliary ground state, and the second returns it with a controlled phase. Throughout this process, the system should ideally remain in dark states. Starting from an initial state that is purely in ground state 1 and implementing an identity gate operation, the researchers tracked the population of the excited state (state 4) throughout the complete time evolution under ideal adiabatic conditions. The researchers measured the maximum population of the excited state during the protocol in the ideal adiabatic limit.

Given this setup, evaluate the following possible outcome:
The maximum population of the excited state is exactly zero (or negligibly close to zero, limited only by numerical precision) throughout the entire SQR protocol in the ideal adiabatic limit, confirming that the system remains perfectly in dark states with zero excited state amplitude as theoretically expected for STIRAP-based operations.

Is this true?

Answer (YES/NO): YES